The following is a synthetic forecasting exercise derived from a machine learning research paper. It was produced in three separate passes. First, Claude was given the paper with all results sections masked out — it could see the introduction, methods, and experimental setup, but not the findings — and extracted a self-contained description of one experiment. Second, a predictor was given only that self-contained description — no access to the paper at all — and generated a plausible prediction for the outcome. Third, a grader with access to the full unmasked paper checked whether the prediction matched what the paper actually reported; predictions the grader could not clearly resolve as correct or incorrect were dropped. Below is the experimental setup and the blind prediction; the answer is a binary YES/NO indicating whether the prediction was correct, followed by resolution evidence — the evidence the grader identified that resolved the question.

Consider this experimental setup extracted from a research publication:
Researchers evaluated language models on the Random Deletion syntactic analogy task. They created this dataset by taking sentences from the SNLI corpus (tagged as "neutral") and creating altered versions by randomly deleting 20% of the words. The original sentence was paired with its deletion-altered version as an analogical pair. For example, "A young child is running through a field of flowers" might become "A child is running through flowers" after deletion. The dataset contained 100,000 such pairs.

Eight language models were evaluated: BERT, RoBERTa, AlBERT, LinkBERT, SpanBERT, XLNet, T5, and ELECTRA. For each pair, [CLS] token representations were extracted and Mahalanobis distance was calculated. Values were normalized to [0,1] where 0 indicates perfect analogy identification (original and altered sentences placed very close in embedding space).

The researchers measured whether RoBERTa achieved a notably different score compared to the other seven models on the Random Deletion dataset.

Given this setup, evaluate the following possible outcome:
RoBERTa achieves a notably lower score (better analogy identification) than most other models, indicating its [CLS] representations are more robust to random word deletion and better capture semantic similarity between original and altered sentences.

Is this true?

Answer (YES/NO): YES